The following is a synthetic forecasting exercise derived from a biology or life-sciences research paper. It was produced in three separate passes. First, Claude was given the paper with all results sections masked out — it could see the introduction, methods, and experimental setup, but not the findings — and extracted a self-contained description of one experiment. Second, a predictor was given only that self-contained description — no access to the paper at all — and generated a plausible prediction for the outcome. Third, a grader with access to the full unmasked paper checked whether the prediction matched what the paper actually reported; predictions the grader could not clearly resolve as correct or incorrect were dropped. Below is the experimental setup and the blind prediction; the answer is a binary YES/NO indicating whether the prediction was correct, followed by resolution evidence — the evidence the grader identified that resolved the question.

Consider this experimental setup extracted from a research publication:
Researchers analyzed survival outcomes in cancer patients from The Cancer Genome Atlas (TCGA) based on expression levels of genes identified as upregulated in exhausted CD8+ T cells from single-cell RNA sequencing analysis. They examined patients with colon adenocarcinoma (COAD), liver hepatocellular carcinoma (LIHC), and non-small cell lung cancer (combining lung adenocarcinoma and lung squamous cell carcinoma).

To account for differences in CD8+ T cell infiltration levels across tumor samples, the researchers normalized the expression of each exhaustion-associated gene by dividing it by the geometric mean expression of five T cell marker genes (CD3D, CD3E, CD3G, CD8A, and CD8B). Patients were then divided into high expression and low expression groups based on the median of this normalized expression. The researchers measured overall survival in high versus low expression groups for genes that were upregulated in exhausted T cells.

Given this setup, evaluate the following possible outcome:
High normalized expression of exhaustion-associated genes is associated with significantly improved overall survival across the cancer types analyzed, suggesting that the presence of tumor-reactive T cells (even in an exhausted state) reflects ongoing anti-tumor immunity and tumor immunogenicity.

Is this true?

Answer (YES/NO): NO